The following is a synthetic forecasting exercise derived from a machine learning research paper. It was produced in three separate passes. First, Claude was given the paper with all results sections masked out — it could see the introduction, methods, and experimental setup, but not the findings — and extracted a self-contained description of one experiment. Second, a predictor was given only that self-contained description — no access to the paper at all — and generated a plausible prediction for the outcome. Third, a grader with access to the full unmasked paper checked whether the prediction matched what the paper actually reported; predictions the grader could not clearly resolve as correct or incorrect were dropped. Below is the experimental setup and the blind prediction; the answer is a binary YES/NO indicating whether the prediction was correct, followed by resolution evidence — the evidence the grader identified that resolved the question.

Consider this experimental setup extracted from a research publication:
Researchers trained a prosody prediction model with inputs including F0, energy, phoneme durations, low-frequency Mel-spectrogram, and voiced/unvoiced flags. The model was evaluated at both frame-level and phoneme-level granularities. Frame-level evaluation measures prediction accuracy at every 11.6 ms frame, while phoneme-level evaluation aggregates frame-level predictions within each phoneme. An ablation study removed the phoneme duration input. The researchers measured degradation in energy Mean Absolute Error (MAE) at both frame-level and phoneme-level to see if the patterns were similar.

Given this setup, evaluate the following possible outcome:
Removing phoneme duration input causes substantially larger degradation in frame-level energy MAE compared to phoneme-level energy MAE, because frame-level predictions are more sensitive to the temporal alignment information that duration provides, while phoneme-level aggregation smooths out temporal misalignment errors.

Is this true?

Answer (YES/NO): NO